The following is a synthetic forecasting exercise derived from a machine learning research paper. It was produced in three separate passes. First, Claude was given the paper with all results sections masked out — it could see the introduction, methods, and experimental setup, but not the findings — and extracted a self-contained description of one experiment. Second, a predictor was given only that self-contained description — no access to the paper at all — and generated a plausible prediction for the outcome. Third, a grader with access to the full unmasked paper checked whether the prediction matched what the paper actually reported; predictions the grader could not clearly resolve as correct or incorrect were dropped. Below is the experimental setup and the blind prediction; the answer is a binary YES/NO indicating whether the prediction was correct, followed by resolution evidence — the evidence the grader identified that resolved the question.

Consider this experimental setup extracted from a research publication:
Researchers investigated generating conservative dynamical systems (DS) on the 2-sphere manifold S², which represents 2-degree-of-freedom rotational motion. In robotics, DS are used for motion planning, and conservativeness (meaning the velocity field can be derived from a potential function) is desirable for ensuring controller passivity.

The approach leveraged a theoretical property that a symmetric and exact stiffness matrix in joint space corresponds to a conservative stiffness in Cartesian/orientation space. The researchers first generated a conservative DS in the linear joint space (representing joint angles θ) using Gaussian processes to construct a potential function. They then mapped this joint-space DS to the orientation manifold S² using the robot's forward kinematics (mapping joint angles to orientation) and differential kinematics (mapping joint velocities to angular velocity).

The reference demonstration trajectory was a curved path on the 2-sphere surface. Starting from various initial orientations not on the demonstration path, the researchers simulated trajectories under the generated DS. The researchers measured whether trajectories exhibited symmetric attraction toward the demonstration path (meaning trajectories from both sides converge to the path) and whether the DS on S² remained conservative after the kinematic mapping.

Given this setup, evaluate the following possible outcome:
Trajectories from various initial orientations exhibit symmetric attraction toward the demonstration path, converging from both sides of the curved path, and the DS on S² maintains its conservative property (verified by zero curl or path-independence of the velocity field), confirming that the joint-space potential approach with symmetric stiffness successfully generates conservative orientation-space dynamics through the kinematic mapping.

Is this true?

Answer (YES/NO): YES